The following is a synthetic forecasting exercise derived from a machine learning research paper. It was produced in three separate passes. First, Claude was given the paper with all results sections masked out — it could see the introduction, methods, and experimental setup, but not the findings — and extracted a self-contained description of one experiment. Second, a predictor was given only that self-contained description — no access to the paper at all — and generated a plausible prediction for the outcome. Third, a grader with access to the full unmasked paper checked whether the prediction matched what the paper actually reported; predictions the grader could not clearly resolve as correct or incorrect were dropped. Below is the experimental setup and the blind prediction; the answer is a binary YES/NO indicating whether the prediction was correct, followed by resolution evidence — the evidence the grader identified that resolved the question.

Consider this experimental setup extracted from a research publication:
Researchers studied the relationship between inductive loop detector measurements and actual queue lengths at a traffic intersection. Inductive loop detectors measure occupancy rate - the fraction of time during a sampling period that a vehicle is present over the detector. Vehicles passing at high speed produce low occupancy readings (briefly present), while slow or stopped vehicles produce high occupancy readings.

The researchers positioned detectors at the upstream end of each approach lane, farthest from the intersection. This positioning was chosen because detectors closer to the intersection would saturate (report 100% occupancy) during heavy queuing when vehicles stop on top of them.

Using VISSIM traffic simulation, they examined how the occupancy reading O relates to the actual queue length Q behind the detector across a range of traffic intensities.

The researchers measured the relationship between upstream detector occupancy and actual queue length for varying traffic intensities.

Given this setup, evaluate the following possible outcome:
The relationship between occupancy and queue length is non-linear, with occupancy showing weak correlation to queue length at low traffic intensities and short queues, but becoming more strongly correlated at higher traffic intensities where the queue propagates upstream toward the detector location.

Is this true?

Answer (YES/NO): NO